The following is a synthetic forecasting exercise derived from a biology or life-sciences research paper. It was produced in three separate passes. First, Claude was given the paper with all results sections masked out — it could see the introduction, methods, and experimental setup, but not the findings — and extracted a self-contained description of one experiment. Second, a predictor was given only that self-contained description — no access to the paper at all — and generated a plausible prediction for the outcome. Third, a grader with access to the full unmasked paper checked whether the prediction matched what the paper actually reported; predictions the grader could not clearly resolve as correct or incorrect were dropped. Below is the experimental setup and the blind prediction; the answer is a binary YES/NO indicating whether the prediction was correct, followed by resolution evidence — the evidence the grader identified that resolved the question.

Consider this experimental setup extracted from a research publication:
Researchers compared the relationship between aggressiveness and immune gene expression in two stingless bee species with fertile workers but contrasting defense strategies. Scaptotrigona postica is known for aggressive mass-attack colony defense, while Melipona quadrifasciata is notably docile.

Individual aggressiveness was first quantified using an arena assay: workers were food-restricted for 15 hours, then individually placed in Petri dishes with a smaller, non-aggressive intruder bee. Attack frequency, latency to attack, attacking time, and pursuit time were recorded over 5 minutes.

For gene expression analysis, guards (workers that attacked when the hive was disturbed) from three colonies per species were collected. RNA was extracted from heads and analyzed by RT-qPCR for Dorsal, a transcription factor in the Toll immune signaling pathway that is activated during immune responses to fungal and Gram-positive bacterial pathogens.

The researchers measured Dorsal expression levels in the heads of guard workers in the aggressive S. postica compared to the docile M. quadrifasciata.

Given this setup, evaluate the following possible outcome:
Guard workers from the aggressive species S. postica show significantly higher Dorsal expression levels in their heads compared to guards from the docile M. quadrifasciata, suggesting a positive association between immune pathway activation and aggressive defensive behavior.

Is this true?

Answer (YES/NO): YES